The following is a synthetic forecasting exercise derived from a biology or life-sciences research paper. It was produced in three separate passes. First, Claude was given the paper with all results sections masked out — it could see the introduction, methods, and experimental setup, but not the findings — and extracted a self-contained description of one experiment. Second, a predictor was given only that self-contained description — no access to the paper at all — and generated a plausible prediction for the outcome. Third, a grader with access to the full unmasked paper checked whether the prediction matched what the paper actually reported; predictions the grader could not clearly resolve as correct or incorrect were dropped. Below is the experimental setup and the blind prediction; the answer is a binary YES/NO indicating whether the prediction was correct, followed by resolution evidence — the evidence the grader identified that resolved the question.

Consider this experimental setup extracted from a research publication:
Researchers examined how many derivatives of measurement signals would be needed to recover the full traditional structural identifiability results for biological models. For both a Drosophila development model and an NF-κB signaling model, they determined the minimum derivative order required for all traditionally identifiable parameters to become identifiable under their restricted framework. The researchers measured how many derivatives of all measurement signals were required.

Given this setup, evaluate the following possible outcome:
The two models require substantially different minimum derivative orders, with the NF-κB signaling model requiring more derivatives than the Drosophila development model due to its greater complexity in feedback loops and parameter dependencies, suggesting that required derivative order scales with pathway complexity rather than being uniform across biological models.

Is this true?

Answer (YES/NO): YES